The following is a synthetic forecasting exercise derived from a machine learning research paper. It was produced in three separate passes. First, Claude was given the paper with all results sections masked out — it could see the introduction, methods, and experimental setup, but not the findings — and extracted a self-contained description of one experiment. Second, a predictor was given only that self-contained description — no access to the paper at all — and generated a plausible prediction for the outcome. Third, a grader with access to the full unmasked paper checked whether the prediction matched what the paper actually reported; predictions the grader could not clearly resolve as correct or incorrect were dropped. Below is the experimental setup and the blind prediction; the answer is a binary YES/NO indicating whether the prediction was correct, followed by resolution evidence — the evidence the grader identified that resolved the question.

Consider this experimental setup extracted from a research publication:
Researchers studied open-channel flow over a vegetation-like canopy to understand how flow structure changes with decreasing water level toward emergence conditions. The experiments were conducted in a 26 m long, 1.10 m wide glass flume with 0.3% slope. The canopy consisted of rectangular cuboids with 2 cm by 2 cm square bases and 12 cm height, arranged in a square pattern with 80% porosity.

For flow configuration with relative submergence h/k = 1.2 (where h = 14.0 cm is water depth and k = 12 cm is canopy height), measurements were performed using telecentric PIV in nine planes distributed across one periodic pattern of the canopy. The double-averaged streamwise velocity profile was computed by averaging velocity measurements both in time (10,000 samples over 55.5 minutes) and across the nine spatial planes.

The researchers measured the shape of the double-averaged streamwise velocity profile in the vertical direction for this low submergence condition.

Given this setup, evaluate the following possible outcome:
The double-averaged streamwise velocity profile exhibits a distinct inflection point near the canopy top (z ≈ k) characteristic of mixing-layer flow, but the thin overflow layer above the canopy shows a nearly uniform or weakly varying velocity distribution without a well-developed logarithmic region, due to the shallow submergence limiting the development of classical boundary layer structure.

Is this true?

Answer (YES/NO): NO